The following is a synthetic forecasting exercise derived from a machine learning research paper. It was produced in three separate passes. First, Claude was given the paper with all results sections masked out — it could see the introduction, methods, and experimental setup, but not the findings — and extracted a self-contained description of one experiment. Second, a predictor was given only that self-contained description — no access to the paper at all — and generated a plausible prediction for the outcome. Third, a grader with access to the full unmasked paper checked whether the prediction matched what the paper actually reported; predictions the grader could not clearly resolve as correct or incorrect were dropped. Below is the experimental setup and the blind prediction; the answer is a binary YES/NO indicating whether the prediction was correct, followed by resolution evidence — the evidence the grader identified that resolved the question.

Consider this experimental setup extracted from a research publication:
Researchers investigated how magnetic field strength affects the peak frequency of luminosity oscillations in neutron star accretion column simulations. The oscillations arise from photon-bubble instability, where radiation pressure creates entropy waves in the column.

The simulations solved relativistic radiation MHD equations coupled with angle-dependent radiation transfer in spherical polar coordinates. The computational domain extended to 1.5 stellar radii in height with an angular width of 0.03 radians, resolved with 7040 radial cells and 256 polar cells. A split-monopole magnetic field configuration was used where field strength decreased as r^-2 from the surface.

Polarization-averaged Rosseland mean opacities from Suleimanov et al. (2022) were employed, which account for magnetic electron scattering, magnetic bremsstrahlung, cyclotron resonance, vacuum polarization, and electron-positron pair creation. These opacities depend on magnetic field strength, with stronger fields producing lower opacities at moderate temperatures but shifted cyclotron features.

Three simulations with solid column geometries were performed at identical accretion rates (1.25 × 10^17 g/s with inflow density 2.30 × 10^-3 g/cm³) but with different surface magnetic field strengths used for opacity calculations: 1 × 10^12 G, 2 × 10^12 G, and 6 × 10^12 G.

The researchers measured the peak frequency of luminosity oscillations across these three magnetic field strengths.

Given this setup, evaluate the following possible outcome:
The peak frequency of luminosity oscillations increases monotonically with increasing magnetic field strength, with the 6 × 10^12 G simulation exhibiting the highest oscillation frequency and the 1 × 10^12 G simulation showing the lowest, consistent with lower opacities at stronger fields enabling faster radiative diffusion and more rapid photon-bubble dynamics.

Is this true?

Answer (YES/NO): YES